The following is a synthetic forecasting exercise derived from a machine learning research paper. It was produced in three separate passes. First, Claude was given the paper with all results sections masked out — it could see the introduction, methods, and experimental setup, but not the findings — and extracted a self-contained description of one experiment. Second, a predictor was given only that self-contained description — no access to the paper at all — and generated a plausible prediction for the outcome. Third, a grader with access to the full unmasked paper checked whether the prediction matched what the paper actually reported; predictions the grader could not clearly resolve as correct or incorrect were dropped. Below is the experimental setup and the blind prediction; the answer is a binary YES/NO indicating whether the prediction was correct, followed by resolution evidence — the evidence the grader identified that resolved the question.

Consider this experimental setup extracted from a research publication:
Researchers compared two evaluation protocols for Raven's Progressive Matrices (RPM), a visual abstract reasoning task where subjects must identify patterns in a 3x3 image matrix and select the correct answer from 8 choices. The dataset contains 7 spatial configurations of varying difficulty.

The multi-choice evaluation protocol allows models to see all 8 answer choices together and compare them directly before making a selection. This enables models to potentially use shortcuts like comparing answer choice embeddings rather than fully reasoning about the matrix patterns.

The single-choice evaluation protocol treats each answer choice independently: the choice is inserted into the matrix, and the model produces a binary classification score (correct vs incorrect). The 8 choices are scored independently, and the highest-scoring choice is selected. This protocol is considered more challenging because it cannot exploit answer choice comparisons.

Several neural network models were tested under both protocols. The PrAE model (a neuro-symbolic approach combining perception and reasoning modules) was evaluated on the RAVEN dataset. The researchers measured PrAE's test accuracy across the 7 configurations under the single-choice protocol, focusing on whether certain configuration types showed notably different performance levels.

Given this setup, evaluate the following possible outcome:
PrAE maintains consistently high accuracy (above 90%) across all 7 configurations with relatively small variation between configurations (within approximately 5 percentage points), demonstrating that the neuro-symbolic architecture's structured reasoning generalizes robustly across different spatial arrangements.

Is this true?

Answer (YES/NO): NO